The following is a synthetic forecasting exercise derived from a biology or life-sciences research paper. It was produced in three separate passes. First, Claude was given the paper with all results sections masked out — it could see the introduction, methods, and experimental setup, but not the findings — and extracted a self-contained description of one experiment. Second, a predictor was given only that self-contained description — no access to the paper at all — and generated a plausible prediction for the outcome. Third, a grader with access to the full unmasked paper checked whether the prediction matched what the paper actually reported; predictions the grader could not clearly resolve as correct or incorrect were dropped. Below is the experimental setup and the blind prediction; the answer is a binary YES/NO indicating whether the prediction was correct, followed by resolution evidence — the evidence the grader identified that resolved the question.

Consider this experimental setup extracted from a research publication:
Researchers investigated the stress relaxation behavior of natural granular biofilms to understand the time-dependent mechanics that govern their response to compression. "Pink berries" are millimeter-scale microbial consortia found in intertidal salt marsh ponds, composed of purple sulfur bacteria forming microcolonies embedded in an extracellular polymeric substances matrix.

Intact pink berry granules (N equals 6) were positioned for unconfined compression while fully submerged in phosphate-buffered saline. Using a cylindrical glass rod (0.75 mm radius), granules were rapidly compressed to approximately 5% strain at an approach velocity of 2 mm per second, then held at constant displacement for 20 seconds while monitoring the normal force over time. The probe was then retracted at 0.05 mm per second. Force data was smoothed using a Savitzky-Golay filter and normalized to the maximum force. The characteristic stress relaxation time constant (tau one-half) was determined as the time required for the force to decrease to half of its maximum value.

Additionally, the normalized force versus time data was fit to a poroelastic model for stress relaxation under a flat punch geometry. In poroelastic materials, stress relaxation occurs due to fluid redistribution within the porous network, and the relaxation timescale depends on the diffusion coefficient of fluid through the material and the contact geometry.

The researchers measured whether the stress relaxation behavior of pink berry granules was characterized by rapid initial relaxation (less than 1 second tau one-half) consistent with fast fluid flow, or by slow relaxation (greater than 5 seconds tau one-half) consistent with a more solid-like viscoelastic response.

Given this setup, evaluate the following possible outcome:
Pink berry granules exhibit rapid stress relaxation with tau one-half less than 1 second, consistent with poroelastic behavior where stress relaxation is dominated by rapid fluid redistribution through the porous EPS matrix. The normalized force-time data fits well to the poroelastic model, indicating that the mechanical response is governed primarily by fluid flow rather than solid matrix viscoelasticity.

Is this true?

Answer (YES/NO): NO